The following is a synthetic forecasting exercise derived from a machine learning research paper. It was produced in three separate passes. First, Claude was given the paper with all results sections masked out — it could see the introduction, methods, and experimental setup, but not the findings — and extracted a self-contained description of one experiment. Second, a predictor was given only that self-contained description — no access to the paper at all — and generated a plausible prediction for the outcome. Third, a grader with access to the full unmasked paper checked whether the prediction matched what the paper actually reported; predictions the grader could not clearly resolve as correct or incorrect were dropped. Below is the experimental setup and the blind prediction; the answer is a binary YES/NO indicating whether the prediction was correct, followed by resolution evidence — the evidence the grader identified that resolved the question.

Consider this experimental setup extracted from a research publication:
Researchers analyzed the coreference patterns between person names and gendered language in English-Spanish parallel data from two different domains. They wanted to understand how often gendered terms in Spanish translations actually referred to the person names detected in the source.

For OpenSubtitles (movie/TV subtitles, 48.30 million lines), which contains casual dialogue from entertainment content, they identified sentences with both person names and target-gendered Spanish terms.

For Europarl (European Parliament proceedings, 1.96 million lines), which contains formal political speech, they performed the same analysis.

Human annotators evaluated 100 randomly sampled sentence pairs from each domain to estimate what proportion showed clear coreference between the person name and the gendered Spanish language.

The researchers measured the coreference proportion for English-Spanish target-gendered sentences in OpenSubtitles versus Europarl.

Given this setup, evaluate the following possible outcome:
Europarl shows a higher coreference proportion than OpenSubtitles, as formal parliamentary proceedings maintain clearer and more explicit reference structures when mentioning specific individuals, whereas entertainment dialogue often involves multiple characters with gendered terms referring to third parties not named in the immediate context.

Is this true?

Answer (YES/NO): YES